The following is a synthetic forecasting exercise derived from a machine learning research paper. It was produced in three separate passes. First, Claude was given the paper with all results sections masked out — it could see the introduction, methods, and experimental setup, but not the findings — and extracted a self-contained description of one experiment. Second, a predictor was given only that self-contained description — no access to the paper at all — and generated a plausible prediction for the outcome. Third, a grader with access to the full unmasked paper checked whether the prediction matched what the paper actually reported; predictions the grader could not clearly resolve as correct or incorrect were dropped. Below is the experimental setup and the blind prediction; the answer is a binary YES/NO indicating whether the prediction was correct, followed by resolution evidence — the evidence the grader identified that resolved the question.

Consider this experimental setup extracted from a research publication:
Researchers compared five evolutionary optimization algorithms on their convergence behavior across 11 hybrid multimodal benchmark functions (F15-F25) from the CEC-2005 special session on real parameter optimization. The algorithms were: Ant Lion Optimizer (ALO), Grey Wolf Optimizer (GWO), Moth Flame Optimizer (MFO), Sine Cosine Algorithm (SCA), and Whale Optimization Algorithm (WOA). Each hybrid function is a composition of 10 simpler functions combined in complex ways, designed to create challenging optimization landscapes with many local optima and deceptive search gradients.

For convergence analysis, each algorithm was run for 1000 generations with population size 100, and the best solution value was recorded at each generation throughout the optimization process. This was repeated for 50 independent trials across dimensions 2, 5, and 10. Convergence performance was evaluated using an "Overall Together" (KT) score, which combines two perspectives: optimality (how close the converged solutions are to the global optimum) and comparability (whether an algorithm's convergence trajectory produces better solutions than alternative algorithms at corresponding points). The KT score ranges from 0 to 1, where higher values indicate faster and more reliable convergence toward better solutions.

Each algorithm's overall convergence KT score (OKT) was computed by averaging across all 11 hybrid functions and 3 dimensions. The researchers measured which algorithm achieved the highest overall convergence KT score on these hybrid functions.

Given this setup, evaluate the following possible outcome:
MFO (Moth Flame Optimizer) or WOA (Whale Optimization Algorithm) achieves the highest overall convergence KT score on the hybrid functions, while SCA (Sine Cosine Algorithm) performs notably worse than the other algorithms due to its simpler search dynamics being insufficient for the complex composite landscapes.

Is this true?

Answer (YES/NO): NO